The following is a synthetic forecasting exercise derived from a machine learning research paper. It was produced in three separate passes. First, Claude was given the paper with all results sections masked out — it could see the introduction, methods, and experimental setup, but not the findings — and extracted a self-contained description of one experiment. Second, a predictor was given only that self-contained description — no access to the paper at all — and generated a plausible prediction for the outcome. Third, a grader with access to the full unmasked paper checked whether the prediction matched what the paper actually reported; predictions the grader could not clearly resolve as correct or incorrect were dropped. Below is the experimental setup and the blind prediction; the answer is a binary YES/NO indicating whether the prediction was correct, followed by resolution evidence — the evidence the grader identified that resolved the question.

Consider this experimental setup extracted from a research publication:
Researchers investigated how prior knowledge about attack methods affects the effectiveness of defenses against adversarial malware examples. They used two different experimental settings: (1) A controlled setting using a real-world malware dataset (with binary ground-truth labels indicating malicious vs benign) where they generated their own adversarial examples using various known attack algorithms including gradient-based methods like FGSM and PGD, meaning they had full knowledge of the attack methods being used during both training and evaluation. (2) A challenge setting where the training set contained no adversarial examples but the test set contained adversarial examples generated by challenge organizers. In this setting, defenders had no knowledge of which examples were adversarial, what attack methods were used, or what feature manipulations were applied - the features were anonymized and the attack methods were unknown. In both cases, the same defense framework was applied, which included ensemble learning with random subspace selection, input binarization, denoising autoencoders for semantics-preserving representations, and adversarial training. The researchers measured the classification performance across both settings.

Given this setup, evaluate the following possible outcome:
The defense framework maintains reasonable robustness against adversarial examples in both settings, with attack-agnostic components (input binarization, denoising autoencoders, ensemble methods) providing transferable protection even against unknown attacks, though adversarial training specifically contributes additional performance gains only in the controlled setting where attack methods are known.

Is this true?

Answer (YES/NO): NO